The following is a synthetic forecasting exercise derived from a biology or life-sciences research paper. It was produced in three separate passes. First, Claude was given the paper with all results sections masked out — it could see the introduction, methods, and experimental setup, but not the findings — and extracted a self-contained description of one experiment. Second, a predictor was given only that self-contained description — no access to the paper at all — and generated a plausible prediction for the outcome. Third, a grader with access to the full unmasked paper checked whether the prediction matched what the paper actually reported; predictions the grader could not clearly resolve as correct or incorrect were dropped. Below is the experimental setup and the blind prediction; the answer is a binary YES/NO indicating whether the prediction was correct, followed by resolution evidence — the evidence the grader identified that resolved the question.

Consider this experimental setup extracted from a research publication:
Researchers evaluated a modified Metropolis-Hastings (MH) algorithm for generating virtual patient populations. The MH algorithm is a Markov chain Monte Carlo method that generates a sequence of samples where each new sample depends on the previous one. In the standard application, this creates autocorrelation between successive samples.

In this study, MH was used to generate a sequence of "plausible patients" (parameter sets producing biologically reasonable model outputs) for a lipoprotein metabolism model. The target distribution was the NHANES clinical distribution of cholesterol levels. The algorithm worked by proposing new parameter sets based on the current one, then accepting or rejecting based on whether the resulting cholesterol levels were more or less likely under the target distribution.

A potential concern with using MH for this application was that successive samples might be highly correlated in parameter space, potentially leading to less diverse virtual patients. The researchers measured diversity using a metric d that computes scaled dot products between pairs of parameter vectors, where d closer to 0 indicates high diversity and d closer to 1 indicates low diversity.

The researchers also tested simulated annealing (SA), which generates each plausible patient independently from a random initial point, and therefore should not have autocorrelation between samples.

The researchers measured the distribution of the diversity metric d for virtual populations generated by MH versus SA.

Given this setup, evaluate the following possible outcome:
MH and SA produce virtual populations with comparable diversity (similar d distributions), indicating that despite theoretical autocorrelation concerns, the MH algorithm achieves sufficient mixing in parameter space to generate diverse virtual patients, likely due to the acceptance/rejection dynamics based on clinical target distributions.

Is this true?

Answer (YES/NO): NO